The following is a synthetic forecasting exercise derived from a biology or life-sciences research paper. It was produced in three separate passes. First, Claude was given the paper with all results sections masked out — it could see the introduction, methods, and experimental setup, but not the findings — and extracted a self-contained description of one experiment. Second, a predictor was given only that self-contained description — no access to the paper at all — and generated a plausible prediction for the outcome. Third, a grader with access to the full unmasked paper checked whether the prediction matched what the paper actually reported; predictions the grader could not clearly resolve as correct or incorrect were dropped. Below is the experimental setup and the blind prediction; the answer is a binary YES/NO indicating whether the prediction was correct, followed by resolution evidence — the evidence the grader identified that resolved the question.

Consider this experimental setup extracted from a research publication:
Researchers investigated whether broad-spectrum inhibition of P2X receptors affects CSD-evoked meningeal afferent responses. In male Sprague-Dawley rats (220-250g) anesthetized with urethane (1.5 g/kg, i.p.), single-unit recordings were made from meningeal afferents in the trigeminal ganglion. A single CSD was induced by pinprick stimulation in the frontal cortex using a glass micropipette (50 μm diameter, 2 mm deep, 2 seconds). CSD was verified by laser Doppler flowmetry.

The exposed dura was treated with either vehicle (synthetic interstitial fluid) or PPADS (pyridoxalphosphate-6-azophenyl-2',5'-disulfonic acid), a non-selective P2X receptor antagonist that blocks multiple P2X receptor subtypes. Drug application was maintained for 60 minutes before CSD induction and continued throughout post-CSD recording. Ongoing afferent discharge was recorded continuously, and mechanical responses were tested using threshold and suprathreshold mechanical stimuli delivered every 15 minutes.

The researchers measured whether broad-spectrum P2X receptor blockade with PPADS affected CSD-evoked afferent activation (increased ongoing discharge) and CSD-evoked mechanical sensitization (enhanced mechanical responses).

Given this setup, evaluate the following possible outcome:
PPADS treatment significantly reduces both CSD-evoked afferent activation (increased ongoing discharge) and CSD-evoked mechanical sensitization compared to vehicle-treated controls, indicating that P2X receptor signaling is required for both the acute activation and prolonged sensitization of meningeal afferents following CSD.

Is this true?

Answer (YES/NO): NO